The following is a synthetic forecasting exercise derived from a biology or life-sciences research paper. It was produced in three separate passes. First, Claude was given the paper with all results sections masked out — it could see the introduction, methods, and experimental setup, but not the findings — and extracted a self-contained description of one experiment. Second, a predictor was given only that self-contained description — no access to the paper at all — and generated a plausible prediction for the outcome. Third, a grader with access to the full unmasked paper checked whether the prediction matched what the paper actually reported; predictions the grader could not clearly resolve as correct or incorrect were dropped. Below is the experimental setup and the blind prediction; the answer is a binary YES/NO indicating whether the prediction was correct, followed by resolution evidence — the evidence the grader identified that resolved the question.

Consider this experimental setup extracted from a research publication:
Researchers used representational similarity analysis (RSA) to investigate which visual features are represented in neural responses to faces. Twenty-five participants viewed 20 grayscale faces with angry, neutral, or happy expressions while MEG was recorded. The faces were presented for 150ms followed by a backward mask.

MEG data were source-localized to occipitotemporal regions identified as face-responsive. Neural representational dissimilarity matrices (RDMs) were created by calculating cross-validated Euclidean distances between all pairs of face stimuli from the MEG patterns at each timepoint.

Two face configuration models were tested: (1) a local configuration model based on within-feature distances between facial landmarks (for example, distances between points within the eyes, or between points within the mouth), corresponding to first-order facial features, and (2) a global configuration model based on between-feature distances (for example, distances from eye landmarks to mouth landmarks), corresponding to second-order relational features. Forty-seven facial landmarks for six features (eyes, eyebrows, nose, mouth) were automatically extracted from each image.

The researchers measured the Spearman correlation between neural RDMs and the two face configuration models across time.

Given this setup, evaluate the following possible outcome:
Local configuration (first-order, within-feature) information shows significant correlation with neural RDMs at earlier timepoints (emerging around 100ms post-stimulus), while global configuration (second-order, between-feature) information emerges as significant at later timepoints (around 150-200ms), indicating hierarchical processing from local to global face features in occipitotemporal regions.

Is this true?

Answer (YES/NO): YES